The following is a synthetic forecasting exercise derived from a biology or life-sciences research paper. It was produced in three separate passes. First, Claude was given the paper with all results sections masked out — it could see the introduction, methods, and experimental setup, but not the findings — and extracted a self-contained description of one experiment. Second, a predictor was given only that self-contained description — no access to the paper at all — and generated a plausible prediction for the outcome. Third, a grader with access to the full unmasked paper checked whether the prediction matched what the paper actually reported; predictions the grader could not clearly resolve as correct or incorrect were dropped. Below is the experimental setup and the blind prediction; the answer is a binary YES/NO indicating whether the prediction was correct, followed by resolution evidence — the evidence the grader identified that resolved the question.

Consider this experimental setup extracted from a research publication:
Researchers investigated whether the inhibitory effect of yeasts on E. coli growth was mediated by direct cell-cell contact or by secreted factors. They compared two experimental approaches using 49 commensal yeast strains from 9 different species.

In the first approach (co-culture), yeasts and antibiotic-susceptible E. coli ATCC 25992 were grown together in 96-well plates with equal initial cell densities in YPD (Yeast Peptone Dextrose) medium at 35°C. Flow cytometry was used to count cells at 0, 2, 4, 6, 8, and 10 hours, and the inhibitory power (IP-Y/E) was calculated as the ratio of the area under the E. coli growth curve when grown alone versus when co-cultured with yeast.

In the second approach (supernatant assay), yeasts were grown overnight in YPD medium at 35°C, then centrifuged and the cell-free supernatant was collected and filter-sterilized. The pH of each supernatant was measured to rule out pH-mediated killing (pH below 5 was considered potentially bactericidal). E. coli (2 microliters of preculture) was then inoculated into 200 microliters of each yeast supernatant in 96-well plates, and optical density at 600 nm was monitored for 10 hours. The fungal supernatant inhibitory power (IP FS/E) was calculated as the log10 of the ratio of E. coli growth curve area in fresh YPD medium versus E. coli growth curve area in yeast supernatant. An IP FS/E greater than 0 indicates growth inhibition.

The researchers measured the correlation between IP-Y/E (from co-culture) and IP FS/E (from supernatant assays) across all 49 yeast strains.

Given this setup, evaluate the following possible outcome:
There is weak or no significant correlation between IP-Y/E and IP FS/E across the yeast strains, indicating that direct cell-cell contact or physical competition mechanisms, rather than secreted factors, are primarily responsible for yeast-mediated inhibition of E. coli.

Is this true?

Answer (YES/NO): YES